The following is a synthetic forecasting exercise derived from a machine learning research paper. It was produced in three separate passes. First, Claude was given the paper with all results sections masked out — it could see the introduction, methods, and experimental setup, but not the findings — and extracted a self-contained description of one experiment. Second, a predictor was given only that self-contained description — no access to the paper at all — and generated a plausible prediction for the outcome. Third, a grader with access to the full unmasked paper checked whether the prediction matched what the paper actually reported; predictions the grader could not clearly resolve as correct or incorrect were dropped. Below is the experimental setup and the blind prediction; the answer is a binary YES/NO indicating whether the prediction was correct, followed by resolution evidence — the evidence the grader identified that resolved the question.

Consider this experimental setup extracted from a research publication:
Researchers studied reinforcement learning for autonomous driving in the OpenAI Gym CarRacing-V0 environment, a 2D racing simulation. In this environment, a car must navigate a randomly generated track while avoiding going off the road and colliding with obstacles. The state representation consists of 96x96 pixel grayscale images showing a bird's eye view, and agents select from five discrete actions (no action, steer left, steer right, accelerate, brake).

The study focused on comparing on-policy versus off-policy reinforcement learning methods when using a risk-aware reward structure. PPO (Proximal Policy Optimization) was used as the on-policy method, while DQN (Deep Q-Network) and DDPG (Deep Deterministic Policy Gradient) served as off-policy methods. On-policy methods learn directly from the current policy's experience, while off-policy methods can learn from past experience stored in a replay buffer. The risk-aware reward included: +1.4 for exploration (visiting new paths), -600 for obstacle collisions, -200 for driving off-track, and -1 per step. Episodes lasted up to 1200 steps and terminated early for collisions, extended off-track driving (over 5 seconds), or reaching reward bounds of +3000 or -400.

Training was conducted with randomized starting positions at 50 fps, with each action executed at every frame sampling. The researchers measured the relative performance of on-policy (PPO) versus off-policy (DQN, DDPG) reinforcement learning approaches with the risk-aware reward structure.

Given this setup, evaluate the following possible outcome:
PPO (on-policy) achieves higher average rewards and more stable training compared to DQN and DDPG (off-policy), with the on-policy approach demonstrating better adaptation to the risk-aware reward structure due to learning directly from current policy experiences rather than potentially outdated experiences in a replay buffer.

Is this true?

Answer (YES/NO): NO